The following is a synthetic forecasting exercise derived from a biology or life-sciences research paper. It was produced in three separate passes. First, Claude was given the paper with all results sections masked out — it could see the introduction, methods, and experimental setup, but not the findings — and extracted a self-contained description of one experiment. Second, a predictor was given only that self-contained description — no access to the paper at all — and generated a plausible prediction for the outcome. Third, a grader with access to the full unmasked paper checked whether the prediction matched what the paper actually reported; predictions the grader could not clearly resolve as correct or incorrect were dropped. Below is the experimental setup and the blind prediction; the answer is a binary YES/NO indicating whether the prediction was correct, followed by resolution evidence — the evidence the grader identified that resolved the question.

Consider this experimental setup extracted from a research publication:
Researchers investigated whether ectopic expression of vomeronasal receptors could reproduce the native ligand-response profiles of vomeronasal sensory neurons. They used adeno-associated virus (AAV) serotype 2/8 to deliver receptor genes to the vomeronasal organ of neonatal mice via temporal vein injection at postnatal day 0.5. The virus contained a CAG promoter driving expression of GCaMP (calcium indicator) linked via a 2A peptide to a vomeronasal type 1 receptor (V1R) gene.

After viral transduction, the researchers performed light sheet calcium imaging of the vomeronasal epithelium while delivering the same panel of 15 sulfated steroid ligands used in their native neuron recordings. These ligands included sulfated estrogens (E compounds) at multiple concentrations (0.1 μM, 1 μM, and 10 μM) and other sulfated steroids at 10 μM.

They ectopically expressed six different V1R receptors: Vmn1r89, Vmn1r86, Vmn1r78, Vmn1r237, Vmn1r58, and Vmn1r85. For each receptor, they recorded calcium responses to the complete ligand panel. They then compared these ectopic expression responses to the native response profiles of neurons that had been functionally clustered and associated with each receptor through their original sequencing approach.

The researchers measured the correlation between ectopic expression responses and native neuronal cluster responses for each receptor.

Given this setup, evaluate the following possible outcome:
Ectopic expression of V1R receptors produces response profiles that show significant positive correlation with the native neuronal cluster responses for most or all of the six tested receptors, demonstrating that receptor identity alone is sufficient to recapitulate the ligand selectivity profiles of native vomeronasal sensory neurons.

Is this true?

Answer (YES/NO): YES